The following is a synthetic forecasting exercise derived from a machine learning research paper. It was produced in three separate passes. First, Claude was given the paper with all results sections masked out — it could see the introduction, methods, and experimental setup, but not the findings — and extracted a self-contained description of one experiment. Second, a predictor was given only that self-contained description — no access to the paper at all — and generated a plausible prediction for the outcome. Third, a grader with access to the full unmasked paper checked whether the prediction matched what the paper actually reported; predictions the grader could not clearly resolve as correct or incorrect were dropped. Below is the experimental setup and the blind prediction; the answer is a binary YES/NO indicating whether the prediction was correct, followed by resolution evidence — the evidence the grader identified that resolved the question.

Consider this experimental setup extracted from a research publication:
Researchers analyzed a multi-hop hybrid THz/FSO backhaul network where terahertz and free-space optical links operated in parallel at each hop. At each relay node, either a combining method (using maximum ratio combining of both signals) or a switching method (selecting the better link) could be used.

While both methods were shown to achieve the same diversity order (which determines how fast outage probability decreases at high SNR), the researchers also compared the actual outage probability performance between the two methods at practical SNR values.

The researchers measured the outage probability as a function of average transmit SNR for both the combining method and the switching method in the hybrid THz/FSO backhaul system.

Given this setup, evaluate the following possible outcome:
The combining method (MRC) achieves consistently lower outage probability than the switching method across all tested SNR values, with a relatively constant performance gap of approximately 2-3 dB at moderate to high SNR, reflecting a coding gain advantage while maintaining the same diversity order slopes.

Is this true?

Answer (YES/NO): YES